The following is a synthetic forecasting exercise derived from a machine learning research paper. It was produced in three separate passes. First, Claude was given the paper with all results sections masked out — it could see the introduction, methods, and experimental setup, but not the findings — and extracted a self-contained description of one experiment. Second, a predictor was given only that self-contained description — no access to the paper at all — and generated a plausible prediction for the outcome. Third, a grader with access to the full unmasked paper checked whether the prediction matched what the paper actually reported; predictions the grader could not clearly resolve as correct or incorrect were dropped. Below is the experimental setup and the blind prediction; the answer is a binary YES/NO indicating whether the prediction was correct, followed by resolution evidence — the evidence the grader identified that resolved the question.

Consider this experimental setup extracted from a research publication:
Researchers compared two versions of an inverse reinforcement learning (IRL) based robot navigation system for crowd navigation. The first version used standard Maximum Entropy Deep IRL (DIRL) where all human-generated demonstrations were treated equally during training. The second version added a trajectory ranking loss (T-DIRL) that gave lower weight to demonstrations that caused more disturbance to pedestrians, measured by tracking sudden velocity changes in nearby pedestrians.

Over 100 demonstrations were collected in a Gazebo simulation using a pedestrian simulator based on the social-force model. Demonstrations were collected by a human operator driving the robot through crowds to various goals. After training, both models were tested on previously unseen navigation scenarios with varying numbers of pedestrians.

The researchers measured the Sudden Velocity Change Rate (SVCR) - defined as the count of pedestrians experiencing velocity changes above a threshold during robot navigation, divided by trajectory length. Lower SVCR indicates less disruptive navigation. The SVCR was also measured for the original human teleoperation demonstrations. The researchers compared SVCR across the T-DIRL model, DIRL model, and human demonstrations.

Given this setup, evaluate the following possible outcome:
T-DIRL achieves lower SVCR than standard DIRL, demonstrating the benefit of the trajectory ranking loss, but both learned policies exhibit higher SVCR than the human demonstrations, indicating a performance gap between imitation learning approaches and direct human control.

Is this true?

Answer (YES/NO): NO